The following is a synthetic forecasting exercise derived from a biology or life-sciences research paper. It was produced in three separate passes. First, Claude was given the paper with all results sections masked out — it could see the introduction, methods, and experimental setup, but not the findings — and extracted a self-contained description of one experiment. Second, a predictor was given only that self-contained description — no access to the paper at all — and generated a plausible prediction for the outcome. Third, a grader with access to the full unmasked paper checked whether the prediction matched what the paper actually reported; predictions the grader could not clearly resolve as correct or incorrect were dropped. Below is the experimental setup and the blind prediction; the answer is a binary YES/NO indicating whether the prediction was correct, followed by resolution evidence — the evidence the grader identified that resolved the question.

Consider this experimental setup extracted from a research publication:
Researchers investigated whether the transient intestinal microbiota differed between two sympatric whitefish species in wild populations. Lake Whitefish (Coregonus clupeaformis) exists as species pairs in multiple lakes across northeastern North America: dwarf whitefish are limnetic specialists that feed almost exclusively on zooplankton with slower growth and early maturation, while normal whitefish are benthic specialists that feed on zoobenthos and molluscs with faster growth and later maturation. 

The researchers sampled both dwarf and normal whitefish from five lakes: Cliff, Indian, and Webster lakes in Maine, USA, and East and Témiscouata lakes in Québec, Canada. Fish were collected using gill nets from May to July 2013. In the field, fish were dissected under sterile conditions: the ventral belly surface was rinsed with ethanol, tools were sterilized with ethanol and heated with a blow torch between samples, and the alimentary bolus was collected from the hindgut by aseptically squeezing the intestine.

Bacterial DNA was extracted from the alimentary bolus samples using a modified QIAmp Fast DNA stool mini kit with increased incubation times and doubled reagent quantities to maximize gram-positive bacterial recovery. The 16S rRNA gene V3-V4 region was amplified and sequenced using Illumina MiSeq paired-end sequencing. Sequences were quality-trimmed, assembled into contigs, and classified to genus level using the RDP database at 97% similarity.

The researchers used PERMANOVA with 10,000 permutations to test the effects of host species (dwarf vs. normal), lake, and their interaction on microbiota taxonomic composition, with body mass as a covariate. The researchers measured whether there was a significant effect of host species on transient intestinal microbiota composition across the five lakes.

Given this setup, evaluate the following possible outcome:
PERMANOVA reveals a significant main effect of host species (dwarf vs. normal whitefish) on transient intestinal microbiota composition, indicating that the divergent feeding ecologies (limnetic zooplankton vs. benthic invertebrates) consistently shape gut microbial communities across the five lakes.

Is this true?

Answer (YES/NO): NO